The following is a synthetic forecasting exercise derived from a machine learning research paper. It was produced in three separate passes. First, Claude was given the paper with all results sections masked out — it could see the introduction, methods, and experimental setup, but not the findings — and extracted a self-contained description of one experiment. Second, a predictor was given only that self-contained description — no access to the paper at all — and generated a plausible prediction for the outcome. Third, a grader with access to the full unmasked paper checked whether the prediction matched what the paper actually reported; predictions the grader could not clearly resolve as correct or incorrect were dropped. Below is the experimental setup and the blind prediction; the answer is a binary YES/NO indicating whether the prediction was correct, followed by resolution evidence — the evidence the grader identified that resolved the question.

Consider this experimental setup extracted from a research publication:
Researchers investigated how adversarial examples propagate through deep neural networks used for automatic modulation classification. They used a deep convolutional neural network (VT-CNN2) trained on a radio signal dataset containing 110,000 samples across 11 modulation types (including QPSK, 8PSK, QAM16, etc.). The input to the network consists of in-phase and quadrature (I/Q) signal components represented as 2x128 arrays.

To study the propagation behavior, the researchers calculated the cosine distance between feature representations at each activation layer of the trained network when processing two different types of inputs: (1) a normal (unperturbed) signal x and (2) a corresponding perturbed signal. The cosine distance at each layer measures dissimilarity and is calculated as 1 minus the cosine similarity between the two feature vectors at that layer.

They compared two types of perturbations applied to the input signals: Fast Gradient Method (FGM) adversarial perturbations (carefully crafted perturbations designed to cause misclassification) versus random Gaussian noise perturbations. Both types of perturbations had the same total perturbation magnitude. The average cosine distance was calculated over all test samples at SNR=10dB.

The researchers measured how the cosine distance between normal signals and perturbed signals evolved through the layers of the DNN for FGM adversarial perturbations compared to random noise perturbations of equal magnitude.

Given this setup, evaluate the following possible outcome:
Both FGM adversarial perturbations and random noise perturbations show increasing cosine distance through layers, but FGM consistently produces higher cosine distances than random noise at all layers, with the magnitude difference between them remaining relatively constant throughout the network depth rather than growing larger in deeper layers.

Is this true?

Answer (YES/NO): NO